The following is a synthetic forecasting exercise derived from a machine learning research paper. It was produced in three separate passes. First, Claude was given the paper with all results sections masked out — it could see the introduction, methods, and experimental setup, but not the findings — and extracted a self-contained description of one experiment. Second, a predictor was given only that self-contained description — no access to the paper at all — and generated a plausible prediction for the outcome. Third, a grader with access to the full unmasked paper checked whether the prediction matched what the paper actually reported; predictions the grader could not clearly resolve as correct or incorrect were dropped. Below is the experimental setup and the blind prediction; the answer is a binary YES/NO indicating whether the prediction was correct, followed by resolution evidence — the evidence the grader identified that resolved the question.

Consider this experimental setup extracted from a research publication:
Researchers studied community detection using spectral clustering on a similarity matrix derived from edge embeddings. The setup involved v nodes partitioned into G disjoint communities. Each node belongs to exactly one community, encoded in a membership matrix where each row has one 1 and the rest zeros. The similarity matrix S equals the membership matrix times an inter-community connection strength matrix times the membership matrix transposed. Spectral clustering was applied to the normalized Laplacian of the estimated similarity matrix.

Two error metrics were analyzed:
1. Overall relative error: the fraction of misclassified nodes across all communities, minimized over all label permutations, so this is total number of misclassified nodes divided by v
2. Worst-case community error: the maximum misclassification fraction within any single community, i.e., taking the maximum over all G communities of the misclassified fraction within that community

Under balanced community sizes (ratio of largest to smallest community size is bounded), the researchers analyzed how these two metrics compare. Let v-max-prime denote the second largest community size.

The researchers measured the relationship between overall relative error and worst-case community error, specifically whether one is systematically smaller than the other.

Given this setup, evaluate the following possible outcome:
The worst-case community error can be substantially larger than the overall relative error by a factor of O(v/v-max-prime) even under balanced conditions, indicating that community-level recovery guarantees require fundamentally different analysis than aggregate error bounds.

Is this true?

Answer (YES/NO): YES